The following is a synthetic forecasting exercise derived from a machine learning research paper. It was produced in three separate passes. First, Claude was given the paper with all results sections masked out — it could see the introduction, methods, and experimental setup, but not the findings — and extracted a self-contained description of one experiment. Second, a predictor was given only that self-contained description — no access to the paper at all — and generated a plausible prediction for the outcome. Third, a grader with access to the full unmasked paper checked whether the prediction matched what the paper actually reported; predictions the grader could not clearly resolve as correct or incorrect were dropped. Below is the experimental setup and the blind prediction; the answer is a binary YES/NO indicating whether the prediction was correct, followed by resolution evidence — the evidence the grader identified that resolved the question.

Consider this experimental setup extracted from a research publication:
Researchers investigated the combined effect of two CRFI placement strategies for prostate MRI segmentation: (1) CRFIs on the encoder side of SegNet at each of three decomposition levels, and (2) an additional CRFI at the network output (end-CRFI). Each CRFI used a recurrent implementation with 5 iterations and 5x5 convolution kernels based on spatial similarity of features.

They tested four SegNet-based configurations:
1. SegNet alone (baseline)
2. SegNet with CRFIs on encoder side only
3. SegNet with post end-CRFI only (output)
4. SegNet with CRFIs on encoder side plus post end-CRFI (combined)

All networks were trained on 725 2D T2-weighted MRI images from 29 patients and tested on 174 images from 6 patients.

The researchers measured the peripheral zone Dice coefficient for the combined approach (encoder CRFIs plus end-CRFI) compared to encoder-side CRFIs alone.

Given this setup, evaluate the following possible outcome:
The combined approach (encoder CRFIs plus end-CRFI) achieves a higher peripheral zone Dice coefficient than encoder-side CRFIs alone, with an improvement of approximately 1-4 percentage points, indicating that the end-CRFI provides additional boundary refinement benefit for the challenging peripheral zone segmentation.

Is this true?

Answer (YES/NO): YES